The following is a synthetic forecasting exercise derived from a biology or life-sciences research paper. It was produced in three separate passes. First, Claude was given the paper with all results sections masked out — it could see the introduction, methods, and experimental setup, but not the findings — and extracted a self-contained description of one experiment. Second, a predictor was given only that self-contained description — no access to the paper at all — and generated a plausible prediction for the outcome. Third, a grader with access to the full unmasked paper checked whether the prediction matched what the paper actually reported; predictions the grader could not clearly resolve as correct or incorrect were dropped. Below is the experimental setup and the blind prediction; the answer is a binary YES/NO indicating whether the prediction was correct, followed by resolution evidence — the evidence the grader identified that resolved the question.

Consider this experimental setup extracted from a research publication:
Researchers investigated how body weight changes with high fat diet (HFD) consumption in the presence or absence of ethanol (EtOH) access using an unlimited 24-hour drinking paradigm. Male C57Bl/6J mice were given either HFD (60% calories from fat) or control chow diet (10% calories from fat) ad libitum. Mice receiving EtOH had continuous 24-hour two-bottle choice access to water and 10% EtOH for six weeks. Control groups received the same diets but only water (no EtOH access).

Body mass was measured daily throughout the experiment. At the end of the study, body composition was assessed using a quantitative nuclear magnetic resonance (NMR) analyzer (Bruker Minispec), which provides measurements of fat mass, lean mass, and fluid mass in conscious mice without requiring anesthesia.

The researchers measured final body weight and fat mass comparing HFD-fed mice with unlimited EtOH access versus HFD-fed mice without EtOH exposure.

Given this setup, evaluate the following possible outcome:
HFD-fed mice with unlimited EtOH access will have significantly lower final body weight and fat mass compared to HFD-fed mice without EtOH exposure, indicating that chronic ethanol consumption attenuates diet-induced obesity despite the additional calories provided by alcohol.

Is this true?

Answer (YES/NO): NO